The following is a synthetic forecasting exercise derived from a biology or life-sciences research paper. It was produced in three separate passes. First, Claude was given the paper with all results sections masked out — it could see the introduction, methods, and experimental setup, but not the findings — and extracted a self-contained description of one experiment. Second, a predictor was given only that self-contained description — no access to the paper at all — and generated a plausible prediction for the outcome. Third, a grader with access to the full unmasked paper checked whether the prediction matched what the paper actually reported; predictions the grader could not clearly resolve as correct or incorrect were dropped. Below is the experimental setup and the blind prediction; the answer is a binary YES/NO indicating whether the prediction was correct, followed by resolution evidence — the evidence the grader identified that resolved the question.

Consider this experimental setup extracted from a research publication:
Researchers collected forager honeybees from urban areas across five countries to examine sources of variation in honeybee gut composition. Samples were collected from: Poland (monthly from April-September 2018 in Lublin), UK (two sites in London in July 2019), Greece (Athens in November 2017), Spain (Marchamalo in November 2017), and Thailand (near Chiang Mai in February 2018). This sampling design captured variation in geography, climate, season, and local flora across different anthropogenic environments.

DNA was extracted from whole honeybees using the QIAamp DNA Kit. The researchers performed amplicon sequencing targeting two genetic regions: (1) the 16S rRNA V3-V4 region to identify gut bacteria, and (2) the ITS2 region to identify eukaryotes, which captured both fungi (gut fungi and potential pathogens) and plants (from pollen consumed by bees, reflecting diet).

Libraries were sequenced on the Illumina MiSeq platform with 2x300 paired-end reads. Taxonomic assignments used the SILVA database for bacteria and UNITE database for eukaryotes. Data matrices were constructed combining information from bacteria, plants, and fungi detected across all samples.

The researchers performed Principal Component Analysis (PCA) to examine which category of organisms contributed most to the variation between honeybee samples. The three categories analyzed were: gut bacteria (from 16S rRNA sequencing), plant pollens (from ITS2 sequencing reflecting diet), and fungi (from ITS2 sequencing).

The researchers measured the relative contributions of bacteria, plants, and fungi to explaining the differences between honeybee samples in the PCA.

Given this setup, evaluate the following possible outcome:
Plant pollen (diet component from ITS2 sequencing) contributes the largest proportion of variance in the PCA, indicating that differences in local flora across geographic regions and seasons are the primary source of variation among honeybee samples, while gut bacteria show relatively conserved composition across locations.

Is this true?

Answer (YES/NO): NO